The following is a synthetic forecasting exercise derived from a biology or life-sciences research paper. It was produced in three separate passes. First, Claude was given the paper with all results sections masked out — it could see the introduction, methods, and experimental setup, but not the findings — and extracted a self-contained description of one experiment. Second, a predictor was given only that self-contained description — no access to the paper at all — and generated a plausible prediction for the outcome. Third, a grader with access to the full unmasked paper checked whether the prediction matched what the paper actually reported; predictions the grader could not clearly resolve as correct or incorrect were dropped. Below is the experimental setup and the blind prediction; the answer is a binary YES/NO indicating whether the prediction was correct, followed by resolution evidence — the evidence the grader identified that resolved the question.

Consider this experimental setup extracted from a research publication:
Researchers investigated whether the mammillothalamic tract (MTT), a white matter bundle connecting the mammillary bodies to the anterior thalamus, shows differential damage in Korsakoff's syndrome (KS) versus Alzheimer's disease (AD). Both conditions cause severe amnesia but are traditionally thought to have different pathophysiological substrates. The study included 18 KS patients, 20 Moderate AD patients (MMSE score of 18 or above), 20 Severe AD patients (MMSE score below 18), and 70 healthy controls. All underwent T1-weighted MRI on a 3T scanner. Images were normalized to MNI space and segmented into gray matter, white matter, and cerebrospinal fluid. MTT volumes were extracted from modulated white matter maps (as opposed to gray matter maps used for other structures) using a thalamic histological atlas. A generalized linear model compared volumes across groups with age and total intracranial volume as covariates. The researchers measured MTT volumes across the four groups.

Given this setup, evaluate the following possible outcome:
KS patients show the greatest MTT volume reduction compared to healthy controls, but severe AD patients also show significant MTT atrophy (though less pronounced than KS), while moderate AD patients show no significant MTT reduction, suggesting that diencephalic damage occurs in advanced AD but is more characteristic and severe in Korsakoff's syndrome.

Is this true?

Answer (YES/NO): NO